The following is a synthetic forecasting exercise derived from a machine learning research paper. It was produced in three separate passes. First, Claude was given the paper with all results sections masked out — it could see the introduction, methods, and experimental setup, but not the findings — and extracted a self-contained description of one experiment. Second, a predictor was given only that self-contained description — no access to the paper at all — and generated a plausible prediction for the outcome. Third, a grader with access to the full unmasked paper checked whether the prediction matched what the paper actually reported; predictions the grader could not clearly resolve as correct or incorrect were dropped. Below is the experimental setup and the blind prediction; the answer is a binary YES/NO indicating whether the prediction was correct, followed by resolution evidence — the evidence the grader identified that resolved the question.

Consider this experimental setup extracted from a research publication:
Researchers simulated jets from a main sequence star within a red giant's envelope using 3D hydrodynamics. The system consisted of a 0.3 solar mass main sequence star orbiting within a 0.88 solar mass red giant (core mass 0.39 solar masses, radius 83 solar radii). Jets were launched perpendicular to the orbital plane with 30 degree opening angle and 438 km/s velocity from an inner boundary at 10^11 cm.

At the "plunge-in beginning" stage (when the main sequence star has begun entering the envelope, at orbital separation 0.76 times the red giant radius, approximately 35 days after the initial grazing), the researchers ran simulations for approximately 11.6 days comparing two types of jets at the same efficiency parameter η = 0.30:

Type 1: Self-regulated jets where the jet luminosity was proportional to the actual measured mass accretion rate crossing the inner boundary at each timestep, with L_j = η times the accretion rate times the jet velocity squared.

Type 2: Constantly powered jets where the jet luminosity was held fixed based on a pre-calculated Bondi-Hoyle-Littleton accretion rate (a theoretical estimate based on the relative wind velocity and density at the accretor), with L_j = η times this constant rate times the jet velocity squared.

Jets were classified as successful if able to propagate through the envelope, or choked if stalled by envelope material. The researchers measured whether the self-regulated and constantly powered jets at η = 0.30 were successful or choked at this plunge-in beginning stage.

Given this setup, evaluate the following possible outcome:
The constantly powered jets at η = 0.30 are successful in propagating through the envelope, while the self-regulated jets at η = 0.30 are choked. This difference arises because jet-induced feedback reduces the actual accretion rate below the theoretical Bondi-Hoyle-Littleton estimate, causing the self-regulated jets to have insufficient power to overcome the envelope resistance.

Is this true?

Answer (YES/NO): YES